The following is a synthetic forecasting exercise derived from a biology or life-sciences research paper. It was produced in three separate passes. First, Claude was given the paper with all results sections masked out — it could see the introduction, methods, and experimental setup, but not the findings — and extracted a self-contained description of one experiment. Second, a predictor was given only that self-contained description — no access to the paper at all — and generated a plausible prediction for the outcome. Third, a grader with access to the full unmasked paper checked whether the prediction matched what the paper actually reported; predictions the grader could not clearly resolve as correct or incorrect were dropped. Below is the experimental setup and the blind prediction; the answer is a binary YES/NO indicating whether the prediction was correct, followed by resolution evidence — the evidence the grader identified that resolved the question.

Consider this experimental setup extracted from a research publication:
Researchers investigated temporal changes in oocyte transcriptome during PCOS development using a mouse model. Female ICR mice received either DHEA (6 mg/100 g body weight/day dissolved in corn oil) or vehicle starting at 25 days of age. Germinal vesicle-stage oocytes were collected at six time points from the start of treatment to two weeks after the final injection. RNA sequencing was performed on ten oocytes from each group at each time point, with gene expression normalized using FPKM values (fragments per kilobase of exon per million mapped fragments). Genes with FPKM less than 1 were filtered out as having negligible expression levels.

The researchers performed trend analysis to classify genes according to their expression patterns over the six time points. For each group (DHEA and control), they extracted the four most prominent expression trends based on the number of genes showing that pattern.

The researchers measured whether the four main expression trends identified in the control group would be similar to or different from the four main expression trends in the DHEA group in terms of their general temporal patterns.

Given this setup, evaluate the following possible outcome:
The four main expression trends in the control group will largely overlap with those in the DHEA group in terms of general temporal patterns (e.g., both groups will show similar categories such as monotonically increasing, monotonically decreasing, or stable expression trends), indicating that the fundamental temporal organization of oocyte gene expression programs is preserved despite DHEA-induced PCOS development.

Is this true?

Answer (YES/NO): YES